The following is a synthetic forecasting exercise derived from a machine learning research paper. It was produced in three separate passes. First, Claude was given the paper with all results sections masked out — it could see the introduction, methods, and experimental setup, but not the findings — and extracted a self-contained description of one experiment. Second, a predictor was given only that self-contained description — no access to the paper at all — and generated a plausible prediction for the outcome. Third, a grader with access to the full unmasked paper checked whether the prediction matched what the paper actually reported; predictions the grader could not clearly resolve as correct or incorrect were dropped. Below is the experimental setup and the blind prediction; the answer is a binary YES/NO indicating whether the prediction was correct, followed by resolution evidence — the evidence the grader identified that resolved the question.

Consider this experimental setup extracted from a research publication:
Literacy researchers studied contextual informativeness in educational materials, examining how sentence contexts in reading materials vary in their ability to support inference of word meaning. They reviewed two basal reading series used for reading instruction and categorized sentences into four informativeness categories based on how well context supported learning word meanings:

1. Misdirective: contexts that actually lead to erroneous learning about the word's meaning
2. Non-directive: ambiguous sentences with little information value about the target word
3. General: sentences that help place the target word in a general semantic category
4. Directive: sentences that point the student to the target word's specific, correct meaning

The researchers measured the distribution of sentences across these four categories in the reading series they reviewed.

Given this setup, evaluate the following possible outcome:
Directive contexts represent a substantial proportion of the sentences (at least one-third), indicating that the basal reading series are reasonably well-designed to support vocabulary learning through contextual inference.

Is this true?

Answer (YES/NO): NO